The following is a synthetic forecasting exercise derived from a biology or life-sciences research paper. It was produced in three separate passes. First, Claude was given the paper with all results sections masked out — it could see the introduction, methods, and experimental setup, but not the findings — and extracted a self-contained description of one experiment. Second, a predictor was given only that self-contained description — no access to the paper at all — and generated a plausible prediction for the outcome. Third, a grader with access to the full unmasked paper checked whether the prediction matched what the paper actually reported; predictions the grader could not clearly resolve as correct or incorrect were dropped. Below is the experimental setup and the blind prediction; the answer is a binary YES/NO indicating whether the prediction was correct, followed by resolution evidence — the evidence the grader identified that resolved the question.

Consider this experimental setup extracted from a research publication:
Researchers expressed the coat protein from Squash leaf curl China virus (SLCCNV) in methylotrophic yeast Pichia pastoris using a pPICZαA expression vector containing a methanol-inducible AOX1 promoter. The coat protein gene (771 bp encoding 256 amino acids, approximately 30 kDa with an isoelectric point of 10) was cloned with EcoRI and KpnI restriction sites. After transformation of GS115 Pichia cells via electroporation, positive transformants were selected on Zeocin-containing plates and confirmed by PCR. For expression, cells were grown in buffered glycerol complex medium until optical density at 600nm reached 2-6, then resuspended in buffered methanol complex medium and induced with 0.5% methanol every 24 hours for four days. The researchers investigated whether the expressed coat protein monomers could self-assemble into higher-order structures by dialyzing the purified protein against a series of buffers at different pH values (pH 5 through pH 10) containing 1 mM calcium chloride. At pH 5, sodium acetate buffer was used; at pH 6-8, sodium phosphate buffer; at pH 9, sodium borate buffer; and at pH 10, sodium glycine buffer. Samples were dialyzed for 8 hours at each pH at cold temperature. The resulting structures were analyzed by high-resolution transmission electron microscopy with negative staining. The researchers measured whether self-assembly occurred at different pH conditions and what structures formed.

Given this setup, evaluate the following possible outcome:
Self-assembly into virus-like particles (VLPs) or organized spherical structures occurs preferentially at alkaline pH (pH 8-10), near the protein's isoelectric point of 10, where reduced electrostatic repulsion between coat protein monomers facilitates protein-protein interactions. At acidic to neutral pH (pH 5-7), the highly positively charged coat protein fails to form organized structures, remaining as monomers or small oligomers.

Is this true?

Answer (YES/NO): NO